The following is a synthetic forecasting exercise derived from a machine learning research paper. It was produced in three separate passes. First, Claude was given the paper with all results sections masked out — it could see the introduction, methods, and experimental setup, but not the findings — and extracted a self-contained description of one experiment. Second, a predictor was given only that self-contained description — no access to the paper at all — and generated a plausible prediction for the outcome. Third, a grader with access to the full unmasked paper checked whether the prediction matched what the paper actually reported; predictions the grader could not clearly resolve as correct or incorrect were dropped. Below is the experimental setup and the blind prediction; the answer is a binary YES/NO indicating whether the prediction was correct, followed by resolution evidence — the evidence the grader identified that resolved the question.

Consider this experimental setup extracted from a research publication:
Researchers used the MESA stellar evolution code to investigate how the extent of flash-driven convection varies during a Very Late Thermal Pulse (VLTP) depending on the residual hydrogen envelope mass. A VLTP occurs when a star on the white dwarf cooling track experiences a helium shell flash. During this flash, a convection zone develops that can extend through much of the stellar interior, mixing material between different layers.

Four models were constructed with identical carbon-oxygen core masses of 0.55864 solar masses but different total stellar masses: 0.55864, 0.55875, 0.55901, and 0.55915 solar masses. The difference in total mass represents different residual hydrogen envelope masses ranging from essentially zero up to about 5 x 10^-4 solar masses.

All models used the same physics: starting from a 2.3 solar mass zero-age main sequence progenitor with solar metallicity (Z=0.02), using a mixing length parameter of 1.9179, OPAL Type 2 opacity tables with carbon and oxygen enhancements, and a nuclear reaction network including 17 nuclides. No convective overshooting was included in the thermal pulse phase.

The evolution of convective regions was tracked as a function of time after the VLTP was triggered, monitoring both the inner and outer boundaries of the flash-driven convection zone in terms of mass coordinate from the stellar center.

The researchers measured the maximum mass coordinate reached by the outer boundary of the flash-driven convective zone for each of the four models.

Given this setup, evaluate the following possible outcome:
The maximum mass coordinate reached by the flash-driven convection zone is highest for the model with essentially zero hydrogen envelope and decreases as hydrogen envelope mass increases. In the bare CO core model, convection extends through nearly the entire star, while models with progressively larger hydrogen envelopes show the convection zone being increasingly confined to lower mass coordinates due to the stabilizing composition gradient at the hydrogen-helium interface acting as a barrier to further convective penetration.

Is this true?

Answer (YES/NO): NO